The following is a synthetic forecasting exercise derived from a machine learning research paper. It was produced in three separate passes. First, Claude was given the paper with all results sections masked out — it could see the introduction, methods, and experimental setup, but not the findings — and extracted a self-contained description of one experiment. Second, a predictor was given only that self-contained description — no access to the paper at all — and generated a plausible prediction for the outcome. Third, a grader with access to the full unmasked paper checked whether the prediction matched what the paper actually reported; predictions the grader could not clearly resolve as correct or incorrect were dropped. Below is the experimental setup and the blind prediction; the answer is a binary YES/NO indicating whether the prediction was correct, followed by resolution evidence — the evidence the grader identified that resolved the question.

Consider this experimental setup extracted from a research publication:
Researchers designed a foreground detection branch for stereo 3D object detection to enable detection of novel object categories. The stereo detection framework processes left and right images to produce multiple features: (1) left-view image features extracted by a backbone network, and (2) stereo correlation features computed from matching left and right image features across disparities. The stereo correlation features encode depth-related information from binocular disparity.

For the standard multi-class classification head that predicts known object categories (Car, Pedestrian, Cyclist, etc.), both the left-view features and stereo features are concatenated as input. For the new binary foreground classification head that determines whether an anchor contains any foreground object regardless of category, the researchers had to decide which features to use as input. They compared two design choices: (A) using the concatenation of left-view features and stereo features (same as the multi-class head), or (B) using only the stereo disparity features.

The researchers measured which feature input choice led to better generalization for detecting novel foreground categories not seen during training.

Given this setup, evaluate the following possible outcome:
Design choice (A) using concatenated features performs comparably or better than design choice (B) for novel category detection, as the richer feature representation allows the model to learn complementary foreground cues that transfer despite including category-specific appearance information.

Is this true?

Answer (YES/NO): YES